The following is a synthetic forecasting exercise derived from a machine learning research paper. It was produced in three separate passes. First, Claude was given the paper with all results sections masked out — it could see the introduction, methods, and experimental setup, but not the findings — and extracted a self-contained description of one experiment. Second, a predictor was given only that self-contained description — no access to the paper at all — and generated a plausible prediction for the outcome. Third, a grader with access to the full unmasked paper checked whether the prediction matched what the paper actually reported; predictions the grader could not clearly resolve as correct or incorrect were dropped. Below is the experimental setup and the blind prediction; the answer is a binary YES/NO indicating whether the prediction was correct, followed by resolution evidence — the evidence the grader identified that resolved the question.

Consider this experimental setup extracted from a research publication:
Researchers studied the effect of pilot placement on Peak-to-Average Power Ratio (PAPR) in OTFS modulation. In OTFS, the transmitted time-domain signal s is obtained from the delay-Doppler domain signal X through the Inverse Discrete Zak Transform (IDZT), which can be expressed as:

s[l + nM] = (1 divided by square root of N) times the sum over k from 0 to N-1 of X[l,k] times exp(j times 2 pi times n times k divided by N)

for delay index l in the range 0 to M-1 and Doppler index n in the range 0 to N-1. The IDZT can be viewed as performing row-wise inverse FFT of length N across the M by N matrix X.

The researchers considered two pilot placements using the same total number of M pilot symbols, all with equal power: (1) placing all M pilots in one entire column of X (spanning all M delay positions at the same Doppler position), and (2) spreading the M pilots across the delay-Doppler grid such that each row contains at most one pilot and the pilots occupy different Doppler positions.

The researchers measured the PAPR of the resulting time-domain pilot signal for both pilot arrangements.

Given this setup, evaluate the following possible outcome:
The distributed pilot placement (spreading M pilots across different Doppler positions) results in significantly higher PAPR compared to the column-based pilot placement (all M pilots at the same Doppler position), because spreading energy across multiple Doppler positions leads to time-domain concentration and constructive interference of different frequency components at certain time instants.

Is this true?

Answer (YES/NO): YES